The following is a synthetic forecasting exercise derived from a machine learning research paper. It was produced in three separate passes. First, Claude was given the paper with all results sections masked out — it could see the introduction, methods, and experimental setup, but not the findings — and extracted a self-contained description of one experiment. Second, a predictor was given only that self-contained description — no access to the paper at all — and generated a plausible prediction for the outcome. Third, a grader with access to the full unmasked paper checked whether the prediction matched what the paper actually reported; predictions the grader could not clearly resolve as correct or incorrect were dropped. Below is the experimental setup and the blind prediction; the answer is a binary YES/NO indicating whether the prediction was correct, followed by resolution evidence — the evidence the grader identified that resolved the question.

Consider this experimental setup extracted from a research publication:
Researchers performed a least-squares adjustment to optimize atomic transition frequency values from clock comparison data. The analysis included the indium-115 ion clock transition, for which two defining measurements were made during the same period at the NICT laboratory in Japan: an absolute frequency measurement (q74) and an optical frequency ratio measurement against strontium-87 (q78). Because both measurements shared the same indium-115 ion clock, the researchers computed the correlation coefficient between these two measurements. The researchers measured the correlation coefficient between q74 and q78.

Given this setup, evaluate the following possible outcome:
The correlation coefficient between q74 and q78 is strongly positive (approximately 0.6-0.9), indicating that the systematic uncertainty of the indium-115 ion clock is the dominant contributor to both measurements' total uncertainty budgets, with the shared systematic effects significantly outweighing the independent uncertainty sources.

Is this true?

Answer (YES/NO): YES